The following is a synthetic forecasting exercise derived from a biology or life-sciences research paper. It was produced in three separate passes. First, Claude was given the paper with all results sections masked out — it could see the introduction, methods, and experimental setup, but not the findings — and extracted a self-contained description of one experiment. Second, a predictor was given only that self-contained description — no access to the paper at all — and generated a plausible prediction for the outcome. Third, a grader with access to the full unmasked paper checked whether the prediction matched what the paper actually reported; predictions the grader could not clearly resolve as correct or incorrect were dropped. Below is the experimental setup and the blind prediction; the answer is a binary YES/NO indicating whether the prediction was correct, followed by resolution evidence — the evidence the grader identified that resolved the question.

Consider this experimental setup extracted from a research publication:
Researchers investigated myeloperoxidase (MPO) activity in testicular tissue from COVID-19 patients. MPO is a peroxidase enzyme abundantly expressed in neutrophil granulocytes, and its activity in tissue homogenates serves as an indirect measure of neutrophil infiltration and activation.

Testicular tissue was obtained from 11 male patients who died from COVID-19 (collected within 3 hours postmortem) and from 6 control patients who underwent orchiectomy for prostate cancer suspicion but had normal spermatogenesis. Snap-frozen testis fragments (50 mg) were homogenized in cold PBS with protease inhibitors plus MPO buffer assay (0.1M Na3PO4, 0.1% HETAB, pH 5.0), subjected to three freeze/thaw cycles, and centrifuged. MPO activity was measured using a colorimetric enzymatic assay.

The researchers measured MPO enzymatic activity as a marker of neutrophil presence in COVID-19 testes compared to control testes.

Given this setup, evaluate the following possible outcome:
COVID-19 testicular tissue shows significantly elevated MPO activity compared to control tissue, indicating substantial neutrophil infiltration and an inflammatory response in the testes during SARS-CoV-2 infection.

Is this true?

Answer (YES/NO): NO